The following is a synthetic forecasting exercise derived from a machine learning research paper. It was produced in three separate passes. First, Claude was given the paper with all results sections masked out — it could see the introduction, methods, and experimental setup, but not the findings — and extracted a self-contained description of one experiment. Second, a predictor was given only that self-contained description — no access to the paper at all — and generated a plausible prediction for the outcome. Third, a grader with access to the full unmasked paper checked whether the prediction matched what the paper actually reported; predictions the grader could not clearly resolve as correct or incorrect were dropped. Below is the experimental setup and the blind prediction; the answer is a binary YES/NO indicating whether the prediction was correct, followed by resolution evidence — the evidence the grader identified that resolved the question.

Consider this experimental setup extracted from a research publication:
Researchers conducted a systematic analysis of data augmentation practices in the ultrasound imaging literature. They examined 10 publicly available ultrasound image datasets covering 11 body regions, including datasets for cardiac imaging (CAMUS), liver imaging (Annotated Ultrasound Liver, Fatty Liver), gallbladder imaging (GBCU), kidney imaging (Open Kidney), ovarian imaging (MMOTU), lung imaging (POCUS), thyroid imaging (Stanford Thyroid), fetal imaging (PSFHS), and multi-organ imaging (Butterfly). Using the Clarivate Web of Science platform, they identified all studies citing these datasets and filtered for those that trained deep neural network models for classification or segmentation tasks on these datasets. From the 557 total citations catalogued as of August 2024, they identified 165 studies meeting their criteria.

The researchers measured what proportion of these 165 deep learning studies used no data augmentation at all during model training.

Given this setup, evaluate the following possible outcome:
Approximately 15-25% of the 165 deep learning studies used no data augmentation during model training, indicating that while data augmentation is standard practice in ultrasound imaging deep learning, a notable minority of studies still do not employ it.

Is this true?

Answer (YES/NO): NO